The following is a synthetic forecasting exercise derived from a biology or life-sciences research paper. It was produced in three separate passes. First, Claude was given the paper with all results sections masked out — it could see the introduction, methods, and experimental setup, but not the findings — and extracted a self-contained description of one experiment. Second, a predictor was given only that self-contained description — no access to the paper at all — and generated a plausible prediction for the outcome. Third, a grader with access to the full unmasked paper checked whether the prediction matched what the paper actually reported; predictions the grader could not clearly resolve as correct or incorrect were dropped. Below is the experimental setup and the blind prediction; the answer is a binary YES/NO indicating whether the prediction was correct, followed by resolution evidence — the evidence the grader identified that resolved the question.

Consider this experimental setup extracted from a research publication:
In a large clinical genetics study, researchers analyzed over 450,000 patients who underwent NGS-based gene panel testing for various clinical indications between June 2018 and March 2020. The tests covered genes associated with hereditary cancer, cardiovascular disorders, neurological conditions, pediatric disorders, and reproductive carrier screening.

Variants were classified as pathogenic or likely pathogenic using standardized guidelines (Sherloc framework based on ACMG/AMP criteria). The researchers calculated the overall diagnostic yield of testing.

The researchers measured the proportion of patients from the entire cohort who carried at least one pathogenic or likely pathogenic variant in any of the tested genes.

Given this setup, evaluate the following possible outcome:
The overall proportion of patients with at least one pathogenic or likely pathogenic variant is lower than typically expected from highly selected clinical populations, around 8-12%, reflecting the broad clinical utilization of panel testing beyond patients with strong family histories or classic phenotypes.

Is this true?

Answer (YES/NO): NO